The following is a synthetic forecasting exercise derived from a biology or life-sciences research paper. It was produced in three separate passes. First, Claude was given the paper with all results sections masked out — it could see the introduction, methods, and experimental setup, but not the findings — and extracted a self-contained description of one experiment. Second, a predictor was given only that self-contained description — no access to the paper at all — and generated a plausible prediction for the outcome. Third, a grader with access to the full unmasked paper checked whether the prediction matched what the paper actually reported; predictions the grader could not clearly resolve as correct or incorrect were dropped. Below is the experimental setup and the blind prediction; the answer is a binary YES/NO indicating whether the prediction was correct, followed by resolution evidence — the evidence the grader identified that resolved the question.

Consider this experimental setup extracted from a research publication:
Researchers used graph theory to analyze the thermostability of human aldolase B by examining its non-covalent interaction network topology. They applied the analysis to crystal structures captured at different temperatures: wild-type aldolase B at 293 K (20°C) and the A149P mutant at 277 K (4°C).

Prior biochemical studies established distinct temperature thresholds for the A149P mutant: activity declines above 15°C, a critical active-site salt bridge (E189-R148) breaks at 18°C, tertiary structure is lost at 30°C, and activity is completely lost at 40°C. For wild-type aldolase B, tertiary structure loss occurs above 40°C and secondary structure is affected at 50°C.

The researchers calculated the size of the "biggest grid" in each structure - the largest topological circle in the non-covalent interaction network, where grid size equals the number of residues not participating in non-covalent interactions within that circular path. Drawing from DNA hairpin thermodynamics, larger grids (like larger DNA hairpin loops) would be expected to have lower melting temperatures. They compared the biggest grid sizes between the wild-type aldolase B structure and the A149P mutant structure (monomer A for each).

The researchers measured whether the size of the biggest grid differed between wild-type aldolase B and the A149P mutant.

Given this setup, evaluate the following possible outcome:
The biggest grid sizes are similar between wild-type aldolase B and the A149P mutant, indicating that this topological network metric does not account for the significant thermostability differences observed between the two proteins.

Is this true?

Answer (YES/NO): NO